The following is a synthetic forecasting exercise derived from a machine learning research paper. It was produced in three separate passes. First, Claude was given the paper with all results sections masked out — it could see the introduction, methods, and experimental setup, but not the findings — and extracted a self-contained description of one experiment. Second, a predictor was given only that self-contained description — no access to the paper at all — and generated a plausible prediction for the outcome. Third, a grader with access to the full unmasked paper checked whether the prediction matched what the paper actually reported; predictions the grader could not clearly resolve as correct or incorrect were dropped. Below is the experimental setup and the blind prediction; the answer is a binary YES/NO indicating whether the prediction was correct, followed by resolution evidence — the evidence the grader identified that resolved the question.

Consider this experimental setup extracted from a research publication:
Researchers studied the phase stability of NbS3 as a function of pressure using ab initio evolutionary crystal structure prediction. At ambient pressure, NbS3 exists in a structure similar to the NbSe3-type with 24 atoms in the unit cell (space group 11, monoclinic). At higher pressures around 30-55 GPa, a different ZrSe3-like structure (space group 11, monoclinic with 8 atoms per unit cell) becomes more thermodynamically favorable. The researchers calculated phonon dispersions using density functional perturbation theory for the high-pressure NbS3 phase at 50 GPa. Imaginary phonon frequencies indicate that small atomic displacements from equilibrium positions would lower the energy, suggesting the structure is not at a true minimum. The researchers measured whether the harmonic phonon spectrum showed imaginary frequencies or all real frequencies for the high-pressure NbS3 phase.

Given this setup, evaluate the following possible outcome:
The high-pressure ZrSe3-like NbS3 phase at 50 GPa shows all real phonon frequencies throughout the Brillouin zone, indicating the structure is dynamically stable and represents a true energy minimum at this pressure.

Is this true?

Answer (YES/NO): NO